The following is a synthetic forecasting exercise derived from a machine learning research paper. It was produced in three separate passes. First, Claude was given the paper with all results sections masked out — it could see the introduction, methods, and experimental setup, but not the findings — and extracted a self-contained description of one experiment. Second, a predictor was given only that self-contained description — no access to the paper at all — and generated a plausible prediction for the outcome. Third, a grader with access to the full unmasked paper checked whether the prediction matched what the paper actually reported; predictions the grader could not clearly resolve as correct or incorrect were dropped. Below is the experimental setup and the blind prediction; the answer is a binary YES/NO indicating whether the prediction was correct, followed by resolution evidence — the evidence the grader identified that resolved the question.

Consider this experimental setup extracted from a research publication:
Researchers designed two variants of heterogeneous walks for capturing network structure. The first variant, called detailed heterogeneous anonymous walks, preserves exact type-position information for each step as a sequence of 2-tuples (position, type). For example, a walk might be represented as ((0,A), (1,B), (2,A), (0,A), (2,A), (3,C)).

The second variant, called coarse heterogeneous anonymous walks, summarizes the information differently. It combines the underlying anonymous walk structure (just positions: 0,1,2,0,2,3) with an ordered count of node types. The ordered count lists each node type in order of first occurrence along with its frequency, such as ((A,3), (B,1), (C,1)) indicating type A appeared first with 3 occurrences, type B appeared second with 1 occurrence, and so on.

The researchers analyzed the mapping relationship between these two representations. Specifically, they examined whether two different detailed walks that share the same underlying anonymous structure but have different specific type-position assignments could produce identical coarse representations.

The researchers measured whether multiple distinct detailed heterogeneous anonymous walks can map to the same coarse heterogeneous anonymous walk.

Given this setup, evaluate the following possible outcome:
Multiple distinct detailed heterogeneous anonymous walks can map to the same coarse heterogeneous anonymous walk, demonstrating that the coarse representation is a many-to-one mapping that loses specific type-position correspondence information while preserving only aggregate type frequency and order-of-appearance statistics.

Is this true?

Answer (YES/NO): YES